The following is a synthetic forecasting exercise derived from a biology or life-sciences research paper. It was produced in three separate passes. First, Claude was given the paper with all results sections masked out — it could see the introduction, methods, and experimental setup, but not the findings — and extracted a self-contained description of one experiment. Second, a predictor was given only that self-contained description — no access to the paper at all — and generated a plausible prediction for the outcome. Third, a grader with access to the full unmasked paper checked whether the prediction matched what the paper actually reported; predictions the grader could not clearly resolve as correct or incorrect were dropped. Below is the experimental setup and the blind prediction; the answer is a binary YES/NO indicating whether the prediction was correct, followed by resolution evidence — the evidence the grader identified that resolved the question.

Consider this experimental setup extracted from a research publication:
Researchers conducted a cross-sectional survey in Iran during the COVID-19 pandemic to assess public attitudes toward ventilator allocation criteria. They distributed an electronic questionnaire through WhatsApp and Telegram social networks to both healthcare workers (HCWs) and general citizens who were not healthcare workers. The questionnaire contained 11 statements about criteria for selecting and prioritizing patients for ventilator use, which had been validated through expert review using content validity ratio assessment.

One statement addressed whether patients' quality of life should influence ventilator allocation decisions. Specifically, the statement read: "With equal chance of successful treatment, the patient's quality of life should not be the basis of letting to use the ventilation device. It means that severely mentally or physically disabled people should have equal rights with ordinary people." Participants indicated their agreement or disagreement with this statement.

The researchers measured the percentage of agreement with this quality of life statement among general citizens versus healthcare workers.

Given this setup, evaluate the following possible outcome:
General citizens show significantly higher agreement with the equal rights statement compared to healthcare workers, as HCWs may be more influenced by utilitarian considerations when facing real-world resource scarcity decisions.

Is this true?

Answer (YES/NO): NO